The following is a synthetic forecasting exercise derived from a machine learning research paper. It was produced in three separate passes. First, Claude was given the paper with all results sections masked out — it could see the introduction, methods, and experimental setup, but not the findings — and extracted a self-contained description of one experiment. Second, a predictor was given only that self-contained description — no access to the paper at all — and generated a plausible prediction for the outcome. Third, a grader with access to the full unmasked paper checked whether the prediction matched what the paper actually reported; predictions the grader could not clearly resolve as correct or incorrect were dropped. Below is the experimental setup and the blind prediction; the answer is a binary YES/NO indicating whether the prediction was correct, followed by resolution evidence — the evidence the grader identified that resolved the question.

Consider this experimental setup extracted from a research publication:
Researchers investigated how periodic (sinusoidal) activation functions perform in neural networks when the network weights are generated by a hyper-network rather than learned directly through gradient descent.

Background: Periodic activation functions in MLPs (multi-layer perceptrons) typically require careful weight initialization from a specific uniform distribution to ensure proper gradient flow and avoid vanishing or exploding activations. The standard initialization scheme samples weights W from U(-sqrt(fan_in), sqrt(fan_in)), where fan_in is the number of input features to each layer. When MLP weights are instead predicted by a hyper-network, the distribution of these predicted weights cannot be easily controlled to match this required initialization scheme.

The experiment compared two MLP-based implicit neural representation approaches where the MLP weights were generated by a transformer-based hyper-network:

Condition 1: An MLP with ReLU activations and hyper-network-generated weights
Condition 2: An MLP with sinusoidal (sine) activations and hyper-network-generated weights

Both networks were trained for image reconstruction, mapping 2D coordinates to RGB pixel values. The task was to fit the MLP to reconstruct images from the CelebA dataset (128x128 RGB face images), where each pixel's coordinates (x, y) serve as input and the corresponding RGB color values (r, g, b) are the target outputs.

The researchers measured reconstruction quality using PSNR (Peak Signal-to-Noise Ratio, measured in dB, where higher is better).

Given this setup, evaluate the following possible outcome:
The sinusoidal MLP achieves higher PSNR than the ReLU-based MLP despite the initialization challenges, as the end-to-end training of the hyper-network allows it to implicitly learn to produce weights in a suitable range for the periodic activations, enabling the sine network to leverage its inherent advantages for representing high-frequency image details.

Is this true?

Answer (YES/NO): NO